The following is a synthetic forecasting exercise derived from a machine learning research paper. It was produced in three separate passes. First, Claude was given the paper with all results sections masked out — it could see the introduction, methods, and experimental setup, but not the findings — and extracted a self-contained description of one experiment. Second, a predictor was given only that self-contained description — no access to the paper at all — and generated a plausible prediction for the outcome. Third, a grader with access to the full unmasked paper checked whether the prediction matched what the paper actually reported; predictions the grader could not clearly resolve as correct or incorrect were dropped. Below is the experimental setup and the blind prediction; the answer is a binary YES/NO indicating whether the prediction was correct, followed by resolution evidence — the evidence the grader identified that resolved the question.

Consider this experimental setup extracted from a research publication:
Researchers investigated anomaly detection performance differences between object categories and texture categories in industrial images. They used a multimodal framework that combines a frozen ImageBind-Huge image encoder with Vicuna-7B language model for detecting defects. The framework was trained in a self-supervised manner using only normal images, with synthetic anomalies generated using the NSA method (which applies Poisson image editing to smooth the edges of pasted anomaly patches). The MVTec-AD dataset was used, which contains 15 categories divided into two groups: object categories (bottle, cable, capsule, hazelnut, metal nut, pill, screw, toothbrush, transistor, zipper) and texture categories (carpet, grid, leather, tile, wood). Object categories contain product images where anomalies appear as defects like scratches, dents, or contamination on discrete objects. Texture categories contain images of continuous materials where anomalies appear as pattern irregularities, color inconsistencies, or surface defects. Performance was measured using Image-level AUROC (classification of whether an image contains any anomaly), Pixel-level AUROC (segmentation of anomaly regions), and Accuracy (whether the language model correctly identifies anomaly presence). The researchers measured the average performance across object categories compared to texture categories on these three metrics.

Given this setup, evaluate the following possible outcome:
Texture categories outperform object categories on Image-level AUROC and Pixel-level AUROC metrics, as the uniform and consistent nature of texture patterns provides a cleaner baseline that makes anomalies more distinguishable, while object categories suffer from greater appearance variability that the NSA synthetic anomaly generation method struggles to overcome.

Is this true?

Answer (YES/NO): YES